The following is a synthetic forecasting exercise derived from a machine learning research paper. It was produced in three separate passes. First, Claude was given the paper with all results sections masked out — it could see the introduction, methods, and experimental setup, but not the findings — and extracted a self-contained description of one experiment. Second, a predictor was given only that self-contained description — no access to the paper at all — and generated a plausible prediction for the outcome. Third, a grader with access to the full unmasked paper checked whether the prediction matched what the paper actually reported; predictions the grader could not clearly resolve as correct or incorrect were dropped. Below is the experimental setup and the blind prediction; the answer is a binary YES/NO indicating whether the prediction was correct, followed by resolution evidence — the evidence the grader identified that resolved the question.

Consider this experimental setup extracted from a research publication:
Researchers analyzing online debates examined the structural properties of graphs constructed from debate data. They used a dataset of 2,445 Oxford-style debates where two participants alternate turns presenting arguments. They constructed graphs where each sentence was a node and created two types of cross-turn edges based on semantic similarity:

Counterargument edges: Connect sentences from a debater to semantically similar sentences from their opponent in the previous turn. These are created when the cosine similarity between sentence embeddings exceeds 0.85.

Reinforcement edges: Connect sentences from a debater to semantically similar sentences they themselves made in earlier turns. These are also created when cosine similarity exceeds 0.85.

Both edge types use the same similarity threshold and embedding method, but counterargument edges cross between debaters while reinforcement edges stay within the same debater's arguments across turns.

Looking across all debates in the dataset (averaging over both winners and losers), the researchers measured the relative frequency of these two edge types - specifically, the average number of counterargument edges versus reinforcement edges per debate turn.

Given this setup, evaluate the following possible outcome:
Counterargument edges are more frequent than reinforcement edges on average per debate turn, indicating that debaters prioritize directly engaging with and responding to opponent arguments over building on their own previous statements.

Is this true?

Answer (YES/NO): YES